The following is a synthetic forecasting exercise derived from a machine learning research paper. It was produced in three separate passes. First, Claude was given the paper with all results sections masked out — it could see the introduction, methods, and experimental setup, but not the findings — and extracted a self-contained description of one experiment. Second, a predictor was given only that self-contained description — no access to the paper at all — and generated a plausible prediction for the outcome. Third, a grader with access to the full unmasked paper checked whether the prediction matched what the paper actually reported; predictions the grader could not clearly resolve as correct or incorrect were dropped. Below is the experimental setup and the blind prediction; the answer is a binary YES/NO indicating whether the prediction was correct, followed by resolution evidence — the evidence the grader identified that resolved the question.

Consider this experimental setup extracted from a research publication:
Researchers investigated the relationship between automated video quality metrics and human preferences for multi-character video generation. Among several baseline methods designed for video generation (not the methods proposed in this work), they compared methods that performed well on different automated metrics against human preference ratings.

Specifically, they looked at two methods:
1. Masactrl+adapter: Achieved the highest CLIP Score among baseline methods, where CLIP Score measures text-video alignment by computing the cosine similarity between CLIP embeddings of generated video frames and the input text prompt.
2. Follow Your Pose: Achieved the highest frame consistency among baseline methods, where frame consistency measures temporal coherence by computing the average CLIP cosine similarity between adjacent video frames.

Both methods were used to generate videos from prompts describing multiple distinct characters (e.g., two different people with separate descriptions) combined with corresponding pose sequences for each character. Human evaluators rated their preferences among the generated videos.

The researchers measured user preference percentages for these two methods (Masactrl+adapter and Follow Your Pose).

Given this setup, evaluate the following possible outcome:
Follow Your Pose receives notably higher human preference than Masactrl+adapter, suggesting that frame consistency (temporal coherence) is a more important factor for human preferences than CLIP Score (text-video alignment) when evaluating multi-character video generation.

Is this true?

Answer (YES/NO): NO